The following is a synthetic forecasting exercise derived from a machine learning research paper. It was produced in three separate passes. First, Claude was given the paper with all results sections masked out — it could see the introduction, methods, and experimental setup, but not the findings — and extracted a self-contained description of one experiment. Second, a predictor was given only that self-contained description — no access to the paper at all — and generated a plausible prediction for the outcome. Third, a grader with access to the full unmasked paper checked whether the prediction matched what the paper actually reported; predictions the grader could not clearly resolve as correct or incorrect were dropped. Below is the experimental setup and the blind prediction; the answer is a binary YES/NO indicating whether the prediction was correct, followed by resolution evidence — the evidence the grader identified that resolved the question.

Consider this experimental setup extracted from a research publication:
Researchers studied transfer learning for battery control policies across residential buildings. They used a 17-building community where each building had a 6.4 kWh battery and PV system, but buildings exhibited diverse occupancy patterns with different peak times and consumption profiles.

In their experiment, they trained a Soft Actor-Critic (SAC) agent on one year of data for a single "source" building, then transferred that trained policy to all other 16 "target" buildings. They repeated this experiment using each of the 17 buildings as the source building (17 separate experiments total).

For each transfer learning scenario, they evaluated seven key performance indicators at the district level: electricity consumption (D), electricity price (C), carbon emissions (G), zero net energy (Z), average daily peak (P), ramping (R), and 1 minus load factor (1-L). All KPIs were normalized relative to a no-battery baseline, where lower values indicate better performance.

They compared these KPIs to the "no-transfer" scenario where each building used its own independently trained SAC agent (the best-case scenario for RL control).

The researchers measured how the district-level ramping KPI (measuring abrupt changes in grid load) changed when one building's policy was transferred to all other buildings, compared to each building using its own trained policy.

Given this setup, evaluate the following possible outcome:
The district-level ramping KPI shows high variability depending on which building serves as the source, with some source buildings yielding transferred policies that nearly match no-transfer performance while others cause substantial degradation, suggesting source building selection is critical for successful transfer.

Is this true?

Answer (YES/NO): NO